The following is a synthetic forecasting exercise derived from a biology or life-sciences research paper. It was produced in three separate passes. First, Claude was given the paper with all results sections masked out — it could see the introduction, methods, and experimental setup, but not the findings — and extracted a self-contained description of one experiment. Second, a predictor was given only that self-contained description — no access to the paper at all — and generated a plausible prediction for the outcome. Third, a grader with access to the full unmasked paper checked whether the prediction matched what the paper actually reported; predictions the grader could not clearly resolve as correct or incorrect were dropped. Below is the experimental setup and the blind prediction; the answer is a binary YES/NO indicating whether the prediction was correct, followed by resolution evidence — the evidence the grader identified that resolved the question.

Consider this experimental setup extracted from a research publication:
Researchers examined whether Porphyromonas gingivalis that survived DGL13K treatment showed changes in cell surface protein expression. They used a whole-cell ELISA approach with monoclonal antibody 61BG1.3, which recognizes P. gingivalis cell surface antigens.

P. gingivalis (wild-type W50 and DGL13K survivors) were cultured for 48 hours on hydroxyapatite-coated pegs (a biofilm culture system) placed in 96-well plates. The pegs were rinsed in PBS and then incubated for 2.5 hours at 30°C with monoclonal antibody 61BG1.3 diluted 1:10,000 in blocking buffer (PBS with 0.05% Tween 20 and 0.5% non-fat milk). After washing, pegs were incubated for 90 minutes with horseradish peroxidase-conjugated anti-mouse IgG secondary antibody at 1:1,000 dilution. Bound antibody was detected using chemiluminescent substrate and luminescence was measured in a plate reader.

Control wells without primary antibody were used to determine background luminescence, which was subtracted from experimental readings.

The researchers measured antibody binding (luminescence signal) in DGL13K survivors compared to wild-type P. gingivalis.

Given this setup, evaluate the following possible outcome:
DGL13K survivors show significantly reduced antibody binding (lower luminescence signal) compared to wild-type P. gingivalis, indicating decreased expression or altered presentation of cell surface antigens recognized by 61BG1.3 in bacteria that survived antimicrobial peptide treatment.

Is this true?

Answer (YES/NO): YES